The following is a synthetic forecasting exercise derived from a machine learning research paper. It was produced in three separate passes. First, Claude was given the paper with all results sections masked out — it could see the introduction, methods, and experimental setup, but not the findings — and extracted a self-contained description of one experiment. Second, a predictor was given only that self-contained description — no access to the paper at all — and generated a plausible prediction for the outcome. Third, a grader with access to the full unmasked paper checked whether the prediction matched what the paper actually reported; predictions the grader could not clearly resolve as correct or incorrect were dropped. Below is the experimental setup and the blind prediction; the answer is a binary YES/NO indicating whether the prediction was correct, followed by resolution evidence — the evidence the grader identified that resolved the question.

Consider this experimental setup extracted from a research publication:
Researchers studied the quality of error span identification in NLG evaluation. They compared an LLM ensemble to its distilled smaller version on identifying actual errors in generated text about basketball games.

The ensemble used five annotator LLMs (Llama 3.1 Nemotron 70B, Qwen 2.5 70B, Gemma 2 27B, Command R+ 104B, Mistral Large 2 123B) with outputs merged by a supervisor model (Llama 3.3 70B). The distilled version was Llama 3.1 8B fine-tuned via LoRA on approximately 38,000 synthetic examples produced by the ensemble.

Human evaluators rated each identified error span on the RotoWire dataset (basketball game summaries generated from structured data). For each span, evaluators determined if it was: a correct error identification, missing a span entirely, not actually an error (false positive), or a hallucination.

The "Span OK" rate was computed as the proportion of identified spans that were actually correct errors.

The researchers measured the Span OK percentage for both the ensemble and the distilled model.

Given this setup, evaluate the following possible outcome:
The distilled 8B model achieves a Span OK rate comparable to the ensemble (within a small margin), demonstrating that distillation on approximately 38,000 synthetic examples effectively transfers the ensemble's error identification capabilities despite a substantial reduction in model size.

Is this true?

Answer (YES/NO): NO